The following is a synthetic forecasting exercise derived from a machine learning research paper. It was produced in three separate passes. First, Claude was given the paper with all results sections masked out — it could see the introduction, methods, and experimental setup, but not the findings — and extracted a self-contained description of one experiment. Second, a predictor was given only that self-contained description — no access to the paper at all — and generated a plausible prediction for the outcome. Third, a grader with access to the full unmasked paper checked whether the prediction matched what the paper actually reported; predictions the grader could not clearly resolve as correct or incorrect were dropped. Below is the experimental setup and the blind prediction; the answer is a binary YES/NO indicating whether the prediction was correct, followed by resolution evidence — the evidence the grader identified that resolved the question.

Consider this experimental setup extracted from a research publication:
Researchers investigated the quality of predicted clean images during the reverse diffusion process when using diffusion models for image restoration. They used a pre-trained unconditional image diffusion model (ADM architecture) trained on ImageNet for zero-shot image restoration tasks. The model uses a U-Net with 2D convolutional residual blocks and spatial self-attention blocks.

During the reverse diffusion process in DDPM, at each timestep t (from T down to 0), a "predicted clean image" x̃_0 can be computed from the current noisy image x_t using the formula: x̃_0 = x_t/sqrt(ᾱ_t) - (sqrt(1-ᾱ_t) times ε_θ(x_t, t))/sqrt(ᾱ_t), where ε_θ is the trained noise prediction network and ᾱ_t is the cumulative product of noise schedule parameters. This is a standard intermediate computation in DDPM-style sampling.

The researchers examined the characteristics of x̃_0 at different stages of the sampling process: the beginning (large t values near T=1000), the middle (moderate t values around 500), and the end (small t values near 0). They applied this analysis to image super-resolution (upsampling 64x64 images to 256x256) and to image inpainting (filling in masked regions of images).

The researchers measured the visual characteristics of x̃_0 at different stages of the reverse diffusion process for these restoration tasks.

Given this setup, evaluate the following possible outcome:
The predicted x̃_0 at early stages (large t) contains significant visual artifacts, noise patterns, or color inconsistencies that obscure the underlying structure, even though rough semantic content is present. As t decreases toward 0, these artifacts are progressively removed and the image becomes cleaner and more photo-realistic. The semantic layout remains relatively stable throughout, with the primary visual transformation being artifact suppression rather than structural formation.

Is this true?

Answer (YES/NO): NO